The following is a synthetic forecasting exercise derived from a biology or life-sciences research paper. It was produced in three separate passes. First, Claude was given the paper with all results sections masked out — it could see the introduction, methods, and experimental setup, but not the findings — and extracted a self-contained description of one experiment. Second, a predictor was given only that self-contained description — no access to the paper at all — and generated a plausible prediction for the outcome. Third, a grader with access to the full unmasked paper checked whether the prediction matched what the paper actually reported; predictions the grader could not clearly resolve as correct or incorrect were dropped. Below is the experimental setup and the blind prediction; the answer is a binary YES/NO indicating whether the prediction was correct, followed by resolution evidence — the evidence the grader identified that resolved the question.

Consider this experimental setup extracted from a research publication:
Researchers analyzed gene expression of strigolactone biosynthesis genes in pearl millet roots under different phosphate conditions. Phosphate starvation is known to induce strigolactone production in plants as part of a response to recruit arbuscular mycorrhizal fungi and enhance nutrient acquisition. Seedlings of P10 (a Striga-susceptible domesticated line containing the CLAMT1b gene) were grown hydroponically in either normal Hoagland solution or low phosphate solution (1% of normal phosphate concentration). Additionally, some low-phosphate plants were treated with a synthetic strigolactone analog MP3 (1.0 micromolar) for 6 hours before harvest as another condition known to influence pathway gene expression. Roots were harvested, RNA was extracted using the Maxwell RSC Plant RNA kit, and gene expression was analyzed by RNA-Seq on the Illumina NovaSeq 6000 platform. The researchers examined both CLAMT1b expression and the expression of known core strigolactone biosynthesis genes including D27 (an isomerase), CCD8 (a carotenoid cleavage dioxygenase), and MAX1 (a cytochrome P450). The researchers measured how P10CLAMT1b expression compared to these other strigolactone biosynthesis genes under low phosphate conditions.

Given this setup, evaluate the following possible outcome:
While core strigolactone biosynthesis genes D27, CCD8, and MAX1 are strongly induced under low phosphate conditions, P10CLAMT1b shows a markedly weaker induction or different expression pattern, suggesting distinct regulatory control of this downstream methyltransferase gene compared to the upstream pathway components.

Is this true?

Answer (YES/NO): NO